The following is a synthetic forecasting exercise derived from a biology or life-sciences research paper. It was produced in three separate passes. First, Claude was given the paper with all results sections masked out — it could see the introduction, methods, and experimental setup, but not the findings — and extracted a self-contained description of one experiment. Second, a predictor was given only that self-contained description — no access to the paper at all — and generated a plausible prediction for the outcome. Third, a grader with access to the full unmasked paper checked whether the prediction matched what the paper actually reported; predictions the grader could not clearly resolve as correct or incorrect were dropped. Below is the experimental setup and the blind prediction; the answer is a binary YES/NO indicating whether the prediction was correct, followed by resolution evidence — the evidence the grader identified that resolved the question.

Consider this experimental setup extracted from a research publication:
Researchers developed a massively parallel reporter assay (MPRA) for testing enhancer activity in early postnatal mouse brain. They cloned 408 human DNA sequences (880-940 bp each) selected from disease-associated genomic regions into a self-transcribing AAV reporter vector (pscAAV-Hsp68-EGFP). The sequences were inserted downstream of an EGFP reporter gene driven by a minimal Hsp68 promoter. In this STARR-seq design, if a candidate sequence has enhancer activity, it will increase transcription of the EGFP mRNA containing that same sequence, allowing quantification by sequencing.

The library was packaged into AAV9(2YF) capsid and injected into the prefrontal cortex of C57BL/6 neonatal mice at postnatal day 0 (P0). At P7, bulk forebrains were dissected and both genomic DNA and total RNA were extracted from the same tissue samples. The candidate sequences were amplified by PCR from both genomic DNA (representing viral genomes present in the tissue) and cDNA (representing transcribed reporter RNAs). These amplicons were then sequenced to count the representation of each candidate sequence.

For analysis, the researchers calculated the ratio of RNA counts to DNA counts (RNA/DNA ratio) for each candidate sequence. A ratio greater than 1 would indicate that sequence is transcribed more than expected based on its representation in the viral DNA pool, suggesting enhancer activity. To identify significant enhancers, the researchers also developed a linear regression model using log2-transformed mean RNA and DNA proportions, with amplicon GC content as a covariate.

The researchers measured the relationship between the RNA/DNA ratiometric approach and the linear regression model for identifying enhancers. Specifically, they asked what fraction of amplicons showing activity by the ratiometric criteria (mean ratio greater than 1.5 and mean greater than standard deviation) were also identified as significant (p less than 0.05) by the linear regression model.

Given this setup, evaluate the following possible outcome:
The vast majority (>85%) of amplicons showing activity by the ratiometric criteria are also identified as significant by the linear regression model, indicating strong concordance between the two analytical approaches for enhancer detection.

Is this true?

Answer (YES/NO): NO